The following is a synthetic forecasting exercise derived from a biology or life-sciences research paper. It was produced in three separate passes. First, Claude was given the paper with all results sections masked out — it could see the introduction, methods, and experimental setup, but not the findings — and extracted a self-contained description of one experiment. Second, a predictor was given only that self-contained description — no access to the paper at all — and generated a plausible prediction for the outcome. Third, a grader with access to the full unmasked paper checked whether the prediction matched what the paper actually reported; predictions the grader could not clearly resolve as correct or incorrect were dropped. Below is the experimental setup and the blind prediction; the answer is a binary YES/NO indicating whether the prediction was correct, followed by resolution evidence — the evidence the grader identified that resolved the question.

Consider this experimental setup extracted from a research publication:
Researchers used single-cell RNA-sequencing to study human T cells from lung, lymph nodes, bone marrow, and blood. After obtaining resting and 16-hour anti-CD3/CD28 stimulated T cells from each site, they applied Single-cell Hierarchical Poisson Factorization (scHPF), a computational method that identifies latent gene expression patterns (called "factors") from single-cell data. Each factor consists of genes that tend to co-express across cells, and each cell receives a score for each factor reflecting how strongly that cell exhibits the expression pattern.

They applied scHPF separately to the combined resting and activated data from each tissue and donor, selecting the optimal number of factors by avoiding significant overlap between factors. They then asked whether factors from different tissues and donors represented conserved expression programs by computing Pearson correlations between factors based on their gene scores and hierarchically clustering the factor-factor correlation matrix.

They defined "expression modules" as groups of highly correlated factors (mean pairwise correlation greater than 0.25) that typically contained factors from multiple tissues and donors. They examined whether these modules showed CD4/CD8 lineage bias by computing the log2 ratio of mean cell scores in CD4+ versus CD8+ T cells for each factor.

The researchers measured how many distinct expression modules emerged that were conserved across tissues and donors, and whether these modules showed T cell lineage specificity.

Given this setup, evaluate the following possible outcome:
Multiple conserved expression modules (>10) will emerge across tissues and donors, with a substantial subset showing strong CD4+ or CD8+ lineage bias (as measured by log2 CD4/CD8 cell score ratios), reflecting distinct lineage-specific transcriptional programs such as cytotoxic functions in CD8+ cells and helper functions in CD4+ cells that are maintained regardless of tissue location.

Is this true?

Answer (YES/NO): NO